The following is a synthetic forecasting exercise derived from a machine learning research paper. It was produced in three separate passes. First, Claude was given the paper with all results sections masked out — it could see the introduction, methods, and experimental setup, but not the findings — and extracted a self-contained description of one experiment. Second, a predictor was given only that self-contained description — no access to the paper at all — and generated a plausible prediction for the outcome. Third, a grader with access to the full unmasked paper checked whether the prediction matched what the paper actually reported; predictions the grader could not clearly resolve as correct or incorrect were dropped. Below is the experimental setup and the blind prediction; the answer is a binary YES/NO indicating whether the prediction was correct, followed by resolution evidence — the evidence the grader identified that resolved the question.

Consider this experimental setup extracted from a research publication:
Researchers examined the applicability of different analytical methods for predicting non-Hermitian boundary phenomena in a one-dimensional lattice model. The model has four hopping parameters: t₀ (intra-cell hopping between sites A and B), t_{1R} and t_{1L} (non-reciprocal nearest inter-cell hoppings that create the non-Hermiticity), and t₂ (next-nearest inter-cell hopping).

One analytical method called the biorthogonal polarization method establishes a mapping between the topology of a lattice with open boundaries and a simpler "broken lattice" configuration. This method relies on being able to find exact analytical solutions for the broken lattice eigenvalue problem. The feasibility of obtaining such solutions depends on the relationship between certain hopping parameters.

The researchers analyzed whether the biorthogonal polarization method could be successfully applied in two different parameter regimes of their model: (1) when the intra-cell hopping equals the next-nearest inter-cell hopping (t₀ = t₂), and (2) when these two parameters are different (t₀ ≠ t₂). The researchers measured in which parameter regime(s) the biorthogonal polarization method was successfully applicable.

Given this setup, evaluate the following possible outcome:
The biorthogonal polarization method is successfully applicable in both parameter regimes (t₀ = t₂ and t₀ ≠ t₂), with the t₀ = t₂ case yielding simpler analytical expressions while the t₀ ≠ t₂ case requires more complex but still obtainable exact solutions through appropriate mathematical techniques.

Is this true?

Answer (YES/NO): NO